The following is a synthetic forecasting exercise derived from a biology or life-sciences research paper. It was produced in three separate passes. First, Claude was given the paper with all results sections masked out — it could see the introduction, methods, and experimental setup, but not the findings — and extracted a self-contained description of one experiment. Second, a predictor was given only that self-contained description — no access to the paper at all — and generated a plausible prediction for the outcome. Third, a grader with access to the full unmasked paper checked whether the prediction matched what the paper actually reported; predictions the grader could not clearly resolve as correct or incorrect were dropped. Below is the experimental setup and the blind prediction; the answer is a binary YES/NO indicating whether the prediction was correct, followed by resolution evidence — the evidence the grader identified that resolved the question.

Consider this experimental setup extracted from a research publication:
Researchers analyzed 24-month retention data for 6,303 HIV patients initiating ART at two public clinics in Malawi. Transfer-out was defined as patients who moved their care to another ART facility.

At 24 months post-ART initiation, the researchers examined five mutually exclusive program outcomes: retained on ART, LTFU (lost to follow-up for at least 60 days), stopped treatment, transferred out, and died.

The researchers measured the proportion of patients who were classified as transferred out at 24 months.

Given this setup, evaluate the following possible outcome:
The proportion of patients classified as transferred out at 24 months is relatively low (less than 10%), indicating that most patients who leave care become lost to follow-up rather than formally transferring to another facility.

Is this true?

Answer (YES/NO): NO